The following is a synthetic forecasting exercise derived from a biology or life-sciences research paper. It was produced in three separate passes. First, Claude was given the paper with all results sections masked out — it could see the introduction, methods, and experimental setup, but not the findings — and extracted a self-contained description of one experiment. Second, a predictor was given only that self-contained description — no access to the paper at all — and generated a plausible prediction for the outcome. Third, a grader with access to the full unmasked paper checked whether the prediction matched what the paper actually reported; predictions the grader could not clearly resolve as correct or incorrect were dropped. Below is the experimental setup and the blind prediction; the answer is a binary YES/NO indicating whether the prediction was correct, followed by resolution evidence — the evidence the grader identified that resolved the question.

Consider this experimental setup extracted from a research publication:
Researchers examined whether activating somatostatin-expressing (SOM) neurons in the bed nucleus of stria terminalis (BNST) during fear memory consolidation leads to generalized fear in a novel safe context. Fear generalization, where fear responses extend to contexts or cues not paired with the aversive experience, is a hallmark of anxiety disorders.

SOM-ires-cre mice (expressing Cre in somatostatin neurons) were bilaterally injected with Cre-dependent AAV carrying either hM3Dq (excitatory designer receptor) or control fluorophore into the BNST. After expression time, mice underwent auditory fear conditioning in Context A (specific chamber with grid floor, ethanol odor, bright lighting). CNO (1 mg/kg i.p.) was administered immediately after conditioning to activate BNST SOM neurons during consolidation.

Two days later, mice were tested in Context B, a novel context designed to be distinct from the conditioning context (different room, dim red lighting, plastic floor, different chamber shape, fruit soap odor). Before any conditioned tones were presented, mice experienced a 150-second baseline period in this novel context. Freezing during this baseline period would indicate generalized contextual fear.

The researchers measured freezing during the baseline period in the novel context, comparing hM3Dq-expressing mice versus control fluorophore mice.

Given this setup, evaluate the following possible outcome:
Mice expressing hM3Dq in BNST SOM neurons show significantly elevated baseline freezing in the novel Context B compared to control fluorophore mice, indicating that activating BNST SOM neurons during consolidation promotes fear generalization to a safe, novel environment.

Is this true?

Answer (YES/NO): NO